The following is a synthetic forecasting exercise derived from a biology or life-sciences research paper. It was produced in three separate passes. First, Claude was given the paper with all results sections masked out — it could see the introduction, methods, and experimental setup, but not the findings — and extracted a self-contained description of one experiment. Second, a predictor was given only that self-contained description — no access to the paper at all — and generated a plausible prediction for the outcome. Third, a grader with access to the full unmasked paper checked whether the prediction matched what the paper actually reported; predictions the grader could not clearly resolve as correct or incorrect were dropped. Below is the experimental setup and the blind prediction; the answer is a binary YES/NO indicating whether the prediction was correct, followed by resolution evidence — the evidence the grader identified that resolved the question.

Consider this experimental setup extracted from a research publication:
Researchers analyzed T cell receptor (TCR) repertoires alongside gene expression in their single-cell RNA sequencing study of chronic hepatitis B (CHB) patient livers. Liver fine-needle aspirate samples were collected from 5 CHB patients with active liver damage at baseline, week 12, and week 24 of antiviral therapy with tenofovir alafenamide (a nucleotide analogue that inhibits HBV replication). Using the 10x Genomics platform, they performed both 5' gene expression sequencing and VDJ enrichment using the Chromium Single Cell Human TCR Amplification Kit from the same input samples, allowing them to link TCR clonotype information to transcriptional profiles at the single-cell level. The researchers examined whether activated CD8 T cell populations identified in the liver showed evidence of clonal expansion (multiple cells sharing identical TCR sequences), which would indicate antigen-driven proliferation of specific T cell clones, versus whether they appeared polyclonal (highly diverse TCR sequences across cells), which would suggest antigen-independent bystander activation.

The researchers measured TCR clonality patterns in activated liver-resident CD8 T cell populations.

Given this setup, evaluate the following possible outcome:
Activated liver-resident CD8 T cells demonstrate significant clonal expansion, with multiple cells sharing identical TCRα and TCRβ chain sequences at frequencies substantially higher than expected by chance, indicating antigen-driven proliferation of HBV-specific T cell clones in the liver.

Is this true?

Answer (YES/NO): NO